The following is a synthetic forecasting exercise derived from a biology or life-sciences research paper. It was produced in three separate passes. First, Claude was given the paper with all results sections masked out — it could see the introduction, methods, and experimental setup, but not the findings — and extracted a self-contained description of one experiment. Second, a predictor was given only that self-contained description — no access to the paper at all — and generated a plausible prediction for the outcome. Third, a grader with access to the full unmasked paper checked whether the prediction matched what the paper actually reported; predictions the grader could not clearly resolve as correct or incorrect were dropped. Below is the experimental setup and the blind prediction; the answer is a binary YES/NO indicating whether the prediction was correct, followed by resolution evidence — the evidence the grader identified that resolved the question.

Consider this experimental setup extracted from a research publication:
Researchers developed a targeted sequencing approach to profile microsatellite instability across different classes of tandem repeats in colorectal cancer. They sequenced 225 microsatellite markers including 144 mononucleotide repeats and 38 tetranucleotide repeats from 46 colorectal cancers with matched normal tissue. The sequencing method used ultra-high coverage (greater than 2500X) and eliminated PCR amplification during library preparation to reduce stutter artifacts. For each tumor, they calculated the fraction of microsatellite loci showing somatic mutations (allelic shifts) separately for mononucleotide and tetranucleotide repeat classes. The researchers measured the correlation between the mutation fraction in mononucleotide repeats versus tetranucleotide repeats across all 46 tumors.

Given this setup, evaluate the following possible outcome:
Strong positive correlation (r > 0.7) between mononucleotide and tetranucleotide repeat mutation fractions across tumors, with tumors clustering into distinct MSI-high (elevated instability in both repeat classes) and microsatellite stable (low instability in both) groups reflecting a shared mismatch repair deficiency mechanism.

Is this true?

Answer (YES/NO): YES